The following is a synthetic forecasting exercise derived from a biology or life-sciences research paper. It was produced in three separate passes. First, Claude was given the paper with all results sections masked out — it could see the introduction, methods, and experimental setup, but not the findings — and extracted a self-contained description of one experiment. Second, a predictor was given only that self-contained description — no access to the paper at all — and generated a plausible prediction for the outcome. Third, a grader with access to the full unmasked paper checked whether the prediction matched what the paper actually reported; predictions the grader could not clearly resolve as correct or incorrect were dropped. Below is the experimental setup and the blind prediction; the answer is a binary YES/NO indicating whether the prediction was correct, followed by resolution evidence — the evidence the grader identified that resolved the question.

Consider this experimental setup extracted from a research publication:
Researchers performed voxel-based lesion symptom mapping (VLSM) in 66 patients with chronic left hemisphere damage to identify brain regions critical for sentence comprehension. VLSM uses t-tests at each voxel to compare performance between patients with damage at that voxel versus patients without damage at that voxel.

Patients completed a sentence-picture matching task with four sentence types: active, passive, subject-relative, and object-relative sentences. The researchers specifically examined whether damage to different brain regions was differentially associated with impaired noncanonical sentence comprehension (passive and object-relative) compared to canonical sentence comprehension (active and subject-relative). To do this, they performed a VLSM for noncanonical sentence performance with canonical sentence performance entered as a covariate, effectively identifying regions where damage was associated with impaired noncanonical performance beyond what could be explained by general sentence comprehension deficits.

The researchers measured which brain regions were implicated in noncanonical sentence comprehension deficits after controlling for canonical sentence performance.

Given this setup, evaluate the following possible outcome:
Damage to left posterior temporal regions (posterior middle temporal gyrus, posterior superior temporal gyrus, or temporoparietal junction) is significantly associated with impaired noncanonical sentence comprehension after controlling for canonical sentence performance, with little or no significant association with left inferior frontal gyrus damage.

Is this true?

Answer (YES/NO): YES